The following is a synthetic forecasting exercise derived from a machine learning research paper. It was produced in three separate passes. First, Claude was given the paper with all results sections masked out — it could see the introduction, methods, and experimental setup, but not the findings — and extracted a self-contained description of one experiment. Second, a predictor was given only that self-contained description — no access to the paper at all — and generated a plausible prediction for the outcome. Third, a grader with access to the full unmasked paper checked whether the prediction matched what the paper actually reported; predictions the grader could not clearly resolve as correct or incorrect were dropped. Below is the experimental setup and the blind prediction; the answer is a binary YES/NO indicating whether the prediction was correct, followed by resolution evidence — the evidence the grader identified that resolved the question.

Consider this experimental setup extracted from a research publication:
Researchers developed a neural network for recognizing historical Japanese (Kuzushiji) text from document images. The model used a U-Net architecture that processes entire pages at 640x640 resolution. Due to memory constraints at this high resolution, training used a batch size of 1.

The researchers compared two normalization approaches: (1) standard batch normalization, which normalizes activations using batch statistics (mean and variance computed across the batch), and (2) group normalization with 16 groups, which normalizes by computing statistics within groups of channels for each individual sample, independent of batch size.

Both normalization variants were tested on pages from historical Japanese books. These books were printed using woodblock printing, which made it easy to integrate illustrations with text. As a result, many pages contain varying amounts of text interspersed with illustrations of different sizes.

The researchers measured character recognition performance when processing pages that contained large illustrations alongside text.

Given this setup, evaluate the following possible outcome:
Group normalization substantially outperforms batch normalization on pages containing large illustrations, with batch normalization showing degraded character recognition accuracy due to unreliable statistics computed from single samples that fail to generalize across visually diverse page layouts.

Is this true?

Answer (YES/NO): YES